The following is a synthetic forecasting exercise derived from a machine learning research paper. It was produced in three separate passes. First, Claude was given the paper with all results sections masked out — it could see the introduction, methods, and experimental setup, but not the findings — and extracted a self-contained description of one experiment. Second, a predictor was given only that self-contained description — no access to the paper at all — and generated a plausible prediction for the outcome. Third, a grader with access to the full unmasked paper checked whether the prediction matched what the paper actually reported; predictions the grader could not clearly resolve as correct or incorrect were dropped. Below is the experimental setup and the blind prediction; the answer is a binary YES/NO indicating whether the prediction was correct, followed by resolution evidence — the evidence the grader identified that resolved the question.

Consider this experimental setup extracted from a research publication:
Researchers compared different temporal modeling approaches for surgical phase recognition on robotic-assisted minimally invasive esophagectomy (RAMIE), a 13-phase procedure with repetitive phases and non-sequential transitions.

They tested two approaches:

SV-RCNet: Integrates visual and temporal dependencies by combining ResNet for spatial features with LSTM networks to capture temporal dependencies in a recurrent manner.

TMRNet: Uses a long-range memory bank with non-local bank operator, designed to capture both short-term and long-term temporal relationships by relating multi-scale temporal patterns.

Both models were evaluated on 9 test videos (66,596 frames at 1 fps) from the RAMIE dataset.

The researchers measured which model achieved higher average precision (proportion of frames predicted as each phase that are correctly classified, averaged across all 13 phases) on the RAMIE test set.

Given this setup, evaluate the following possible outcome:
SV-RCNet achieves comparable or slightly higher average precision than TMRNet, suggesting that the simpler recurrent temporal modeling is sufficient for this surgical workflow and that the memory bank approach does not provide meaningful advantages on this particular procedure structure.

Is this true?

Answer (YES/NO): NO